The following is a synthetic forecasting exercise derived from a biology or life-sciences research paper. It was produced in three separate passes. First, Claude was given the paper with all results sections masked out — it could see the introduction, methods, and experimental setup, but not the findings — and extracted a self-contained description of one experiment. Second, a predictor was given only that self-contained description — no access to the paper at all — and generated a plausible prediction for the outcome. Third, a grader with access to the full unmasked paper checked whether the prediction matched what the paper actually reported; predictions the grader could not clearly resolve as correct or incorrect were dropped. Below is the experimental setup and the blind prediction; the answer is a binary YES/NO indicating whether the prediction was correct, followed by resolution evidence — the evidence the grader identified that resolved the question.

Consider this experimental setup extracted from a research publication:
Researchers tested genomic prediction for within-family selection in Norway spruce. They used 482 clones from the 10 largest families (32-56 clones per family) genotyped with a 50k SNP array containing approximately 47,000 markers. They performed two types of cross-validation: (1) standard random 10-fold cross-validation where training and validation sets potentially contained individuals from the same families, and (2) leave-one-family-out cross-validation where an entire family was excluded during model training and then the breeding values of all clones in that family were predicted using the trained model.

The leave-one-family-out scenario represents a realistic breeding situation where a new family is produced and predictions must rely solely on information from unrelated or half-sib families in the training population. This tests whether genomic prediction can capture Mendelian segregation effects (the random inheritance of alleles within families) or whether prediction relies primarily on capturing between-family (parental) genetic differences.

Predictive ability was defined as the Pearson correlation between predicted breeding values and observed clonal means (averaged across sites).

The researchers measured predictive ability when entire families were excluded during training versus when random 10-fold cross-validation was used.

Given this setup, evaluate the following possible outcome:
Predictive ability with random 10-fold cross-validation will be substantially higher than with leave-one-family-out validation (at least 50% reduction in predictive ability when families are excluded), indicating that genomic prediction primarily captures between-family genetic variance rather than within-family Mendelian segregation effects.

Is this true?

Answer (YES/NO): YES